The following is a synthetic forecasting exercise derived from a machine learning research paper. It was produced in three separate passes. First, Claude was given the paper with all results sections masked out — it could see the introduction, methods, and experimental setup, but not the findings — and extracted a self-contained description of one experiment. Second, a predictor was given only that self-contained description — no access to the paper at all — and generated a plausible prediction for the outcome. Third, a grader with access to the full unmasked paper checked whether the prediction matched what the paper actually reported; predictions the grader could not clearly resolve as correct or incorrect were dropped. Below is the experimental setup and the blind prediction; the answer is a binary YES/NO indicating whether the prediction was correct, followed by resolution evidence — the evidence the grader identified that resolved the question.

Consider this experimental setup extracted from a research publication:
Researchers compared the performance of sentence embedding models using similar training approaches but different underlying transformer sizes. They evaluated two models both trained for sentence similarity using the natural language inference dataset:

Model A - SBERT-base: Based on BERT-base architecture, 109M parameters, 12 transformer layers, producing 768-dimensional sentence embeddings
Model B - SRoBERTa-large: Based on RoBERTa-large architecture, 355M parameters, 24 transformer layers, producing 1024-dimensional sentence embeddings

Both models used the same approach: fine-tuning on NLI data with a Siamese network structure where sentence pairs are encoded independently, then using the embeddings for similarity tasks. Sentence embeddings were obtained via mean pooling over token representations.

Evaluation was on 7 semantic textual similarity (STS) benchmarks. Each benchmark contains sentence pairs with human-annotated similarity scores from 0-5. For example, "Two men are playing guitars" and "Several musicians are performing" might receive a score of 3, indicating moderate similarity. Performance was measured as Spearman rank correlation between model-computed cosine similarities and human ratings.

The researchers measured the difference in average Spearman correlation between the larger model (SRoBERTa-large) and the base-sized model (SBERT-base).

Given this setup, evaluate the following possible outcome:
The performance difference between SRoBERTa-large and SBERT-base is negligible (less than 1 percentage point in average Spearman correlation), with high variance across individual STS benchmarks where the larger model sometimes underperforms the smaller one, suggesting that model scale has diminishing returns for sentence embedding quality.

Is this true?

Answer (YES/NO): NO